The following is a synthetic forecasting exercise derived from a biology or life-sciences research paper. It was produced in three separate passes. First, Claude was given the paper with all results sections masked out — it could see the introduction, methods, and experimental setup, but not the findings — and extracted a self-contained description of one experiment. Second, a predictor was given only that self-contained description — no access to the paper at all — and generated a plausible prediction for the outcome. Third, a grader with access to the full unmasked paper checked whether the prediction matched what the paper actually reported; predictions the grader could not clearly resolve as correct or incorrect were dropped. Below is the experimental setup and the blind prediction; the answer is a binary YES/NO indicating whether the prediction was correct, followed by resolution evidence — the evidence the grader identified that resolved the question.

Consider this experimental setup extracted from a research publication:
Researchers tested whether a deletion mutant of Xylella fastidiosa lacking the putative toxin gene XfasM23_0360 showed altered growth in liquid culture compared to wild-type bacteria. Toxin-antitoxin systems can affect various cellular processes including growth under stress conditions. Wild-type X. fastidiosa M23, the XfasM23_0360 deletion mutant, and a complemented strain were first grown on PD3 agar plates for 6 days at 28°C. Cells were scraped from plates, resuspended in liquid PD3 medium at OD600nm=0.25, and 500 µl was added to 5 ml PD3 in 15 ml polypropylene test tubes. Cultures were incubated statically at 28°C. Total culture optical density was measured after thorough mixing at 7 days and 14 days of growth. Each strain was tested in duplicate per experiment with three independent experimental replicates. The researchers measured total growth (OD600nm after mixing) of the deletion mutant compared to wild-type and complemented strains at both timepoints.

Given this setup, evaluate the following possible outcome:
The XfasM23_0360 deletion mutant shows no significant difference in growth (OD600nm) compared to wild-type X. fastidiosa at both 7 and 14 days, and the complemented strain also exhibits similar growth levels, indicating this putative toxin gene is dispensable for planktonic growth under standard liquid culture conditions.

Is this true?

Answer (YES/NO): YES